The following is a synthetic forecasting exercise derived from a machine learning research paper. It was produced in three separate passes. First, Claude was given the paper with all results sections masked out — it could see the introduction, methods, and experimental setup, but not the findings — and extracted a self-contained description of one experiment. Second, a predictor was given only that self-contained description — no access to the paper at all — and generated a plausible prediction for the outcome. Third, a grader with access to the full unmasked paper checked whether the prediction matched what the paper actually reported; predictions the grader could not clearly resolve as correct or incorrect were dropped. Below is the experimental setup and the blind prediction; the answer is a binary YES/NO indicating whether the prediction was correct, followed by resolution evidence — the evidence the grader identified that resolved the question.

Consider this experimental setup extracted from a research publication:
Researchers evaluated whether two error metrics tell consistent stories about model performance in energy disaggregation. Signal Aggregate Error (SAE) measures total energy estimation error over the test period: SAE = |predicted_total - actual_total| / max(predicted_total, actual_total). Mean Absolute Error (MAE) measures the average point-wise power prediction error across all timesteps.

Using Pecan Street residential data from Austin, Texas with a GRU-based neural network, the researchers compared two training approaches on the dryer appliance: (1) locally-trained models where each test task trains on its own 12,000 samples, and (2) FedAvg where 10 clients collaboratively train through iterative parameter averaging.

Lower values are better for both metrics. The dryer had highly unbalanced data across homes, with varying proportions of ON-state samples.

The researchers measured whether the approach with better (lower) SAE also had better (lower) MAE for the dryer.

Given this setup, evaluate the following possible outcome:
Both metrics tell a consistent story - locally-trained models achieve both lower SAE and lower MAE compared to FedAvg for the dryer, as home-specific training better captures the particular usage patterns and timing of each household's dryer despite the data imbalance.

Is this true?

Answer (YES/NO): NO